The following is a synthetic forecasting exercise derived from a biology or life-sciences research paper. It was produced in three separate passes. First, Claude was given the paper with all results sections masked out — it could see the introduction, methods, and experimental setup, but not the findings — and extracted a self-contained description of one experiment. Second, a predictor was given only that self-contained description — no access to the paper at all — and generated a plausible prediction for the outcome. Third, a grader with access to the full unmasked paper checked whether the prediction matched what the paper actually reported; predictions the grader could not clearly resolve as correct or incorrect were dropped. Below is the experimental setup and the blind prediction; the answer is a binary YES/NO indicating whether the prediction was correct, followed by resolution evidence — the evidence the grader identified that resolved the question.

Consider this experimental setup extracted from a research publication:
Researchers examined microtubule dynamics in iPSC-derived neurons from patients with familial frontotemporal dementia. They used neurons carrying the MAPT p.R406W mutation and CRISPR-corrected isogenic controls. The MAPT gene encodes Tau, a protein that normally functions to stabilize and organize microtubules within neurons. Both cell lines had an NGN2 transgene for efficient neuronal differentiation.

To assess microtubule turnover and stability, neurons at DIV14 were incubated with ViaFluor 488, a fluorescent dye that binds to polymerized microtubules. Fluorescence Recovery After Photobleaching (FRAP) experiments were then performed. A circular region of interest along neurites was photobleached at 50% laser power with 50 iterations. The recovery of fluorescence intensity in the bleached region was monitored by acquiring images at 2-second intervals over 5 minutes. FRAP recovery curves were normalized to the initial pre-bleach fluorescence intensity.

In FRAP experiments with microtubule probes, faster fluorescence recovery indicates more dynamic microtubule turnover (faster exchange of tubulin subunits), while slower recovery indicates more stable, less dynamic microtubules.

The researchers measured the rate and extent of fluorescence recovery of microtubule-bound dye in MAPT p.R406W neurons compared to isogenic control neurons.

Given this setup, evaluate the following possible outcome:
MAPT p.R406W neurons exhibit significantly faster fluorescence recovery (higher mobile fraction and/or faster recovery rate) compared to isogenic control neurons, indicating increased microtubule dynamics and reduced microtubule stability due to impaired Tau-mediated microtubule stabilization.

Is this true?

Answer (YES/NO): NO